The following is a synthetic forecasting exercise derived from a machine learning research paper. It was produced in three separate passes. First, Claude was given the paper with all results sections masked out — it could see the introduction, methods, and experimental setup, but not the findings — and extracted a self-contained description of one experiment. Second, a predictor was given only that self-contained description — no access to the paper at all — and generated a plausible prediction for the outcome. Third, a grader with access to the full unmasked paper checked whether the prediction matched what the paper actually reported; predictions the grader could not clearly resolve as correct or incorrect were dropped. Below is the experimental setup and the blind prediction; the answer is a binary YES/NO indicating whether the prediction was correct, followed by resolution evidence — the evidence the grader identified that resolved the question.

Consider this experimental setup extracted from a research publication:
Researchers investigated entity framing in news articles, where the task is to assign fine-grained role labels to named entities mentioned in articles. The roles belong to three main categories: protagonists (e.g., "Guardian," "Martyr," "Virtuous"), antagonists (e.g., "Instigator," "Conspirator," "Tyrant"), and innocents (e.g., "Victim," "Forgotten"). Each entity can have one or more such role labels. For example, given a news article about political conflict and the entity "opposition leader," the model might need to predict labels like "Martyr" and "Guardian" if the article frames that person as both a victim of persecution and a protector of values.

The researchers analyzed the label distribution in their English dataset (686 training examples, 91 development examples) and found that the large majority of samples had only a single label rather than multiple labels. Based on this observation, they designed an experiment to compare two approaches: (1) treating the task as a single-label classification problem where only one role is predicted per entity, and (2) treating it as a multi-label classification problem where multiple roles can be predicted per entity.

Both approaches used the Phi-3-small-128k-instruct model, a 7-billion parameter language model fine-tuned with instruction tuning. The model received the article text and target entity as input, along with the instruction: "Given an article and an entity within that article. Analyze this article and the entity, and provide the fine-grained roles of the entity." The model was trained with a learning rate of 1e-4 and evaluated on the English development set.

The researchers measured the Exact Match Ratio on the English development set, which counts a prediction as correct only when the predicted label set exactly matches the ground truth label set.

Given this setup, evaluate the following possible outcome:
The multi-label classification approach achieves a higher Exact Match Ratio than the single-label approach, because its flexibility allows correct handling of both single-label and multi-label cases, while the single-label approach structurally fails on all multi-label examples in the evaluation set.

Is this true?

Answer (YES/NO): NO